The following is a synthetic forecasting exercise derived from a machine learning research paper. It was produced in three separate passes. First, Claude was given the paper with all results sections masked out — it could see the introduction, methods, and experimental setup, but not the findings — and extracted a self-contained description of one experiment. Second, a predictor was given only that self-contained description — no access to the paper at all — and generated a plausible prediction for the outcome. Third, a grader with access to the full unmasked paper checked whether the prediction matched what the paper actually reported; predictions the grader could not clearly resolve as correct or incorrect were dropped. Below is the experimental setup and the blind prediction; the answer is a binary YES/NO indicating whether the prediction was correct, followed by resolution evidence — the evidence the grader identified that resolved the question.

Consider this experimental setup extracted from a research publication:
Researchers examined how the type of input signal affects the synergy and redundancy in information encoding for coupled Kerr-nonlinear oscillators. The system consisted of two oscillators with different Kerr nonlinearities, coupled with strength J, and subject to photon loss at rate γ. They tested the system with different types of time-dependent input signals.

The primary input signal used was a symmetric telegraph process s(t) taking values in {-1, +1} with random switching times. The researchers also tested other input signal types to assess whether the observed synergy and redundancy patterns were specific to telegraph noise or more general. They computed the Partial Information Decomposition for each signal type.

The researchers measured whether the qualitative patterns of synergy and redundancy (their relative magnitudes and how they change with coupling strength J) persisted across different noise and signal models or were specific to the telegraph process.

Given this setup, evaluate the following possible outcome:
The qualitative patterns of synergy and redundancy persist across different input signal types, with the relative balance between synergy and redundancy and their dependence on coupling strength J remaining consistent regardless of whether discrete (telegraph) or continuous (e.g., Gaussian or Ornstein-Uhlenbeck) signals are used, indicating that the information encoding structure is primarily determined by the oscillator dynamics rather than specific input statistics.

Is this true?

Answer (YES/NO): YES